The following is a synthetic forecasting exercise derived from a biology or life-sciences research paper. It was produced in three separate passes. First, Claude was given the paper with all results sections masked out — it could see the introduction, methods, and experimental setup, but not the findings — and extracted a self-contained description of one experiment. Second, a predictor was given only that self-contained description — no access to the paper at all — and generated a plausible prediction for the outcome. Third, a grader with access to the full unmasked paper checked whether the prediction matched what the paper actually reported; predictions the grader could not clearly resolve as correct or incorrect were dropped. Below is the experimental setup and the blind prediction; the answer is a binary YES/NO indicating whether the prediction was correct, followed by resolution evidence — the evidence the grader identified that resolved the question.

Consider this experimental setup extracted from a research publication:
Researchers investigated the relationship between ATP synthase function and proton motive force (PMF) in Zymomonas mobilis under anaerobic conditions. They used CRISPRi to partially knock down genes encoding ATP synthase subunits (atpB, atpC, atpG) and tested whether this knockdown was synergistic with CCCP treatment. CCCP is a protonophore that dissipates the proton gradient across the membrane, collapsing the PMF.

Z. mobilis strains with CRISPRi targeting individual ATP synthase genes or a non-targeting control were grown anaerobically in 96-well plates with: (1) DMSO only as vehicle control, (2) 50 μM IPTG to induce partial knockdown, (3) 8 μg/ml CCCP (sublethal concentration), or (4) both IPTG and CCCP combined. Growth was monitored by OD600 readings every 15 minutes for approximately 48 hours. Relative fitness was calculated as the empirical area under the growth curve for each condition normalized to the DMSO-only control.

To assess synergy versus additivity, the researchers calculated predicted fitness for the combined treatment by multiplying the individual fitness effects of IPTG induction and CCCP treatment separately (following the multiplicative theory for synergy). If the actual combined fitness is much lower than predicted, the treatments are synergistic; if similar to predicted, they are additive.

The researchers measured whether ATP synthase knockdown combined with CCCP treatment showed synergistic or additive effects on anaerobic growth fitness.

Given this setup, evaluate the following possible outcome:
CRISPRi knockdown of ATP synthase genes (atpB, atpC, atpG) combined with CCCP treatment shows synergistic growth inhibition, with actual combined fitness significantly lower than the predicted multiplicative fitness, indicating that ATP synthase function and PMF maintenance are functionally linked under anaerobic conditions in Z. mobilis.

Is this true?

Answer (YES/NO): YES